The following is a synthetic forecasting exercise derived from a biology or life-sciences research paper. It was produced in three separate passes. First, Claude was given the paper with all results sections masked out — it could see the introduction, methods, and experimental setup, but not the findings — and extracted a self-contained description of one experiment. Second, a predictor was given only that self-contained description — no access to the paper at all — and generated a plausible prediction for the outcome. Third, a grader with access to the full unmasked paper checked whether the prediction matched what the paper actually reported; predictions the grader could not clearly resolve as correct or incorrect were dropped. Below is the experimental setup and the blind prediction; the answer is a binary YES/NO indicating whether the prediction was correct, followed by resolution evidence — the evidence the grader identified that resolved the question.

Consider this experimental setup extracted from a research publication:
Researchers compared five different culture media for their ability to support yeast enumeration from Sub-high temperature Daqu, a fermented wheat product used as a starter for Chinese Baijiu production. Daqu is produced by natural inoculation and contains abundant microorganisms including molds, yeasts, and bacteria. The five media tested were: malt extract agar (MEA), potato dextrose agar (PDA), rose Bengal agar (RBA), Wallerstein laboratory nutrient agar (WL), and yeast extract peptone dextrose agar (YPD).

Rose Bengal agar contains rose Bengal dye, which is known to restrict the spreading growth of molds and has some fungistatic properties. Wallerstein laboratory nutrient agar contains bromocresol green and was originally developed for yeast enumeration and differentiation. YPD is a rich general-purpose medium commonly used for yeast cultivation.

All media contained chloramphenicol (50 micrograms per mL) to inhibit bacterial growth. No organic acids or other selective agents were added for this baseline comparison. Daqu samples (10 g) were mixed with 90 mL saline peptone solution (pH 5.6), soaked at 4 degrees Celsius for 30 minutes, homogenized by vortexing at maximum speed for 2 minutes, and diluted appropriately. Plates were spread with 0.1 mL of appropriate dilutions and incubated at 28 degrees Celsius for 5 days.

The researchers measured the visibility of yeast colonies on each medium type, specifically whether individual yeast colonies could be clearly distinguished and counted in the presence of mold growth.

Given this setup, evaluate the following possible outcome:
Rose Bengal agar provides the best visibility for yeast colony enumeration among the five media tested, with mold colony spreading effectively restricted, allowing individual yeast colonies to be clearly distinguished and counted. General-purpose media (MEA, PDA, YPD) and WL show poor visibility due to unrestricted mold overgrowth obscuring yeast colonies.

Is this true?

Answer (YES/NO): NO